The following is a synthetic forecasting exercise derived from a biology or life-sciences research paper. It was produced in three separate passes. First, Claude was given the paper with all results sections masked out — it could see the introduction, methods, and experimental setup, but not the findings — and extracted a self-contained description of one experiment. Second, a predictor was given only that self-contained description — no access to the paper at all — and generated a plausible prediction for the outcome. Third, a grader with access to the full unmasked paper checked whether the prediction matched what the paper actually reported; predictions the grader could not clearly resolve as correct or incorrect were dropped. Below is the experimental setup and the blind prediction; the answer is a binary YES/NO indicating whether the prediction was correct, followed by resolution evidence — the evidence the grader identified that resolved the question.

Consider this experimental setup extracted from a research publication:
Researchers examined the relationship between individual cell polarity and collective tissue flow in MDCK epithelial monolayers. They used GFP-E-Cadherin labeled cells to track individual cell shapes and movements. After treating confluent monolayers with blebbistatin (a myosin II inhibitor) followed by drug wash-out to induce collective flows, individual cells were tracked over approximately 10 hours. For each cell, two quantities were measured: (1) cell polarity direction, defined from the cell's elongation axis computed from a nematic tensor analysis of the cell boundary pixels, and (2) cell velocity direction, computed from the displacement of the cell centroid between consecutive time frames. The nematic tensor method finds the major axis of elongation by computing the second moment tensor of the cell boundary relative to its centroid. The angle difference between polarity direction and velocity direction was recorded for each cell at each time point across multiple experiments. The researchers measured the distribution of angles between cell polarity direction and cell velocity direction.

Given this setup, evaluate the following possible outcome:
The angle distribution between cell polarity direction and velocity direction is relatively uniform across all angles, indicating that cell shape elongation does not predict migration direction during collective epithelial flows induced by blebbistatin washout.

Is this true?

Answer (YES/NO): NO